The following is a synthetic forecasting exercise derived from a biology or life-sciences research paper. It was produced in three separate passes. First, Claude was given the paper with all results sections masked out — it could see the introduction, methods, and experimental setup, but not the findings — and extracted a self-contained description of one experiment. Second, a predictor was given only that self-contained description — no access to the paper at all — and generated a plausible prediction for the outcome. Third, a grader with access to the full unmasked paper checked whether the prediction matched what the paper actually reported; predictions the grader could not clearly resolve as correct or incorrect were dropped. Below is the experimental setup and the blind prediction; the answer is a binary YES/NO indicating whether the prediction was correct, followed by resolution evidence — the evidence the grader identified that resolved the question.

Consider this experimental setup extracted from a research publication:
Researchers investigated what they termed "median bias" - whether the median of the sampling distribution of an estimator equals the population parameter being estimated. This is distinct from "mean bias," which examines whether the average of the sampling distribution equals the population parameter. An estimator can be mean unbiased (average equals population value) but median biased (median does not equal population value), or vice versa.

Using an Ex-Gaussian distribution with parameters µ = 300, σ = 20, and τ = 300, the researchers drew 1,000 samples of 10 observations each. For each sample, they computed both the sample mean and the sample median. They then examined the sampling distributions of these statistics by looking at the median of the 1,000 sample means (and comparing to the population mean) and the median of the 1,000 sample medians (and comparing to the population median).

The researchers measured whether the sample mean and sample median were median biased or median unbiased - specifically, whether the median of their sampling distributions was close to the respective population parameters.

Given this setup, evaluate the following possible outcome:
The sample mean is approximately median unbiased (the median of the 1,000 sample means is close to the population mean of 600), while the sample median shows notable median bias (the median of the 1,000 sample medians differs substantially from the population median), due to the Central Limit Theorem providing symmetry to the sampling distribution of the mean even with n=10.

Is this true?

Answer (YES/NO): NO